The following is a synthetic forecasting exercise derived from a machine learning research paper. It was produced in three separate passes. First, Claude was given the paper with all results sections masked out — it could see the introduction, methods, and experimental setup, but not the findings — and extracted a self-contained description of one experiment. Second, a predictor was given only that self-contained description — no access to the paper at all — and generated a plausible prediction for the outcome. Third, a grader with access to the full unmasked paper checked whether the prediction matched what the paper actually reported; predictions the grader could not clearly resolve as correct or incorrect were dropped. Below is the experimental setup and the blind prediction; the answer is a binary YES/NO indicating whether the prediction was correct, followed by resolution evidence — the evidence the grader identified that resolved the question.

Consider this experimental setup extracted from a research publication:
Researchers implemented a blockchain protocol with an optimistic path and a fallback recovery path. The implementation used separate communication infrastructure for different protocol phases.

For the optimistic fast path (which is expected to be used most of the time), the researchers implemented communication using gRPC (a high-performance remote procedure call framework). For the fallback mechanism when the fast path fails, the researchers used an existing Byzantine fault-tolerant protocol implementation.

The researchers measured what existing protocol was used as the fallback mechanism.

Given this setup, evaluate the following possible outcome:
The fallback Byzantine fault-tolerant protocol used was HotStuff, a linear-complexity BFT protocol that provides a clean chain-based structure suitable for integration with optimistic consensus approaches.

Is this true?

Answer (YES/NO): NO